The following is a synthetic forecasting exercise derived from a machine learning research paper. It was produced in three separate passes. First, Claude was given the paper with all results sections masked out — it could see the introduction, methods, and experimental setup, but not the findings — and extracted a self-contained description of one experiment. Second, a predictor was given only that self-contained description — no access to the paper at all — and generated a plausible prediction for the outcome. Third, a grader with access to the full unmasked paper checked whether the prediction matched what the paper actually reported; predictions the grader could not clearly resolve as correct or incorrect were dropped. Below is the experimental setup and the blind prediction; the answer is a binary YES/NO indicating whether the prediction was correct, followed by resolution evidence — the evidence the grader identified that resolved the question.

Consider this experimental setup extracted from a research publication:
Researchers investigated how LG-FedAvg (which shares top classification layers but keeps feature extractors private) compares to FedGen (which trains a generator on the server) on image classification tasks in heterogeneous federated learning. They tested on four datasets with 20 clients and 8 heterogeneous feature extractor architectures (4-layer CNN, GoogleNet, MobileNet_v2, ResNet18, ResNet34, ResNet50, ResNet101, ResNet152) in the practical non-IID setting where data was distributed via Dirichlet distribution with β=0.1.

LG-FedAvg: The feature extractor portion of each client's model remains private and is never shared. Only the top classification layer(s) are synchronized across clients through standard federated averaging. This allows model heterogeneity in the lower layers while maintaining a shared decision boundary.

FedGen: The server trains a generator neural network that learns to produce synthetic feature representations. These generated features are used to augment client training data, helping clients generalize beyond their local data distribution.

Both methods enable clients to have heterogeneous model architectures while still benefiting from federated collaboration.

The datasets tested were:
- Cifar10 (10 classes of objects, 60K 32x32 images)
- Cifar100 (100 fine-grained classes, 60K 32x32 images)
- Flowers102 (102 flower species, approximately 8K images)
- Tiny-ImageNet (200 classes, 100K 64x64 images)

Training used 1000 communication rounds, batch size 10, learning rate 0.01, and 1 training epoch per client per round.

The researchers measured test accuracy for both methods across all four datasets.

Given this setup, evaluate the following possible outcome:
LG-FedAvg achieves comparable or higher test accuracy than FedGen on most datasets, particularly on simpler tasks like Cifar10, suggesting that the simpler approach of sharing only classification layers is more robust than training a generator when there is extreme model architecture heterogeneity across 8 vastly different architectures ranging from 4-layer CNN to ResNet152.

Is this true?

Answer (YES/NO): NO